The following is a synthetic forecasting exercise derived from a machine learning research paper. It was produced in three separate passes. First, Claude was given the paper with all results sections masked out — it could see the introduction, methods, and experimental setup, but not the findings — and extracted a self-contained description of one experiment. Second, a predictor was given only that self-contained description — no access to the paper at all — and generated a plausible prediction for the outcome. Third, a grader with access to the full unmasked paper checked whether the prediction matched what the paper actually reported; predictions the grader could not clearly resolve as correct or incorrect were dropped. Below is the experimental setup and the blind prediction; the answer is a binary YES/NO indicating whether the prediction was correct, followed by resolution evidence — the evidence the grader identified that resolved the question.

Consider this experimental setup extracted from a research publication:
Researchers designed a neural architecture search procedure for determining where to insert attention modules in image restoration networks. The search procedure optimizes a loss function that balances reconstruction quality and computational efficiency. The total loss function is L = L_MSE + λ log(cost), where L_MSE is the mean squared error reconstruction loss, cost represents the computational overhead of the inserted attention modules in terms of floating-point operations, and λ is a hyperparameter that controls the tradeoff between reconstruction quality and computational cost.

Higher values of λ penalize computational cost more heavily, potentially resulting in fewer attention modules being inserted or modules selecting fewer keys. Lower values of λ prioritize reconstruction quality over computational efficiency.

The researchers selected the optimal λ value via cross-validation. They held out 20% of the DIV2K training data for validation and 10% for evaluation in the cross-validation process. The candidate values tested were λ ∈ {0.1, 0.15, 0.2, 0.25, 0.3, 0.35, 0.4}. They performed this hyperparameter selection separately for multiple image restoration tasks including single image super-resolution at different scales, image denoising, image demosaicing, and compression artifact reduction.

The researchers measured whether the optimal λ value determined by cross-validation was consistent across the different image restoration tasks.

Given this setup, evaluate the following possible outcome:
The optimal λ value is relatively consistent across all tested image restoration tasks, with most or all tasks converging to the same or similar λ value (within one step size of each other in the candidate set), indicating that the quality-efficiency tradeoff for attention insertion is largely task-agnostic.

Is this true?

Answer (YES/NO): NO